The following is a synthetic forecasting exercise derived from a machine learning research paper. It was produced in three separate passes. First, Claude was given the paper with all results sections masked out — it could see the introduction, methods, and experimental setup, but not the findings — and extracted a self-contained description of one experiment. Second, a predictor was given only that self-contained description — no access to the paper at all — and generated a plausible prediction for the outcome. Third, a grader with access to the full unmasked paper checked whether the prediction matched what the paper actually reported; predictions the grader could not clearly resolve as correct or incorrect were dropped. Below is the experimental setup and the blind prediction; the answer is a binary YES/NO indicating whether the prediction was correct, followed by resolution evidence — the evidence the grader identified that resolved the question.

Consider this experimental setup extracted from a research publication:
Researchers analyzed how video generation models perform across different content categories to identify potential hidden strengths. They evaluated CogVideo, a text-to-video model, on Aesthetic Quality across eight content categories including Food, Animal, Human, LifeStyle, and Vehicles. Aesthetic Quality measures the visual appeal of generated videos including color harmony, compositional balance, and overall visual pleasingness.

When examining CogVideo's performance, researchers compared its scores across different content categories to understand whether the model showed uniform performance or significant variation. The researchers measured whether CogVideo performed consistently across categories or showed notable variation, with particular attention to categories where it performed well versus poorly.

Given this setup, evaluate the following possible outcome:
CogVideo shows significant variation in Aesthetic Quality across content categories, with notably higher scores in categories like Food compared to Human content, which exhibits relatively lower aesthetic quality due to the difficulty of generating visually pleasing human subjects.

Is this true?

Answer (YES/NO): NO